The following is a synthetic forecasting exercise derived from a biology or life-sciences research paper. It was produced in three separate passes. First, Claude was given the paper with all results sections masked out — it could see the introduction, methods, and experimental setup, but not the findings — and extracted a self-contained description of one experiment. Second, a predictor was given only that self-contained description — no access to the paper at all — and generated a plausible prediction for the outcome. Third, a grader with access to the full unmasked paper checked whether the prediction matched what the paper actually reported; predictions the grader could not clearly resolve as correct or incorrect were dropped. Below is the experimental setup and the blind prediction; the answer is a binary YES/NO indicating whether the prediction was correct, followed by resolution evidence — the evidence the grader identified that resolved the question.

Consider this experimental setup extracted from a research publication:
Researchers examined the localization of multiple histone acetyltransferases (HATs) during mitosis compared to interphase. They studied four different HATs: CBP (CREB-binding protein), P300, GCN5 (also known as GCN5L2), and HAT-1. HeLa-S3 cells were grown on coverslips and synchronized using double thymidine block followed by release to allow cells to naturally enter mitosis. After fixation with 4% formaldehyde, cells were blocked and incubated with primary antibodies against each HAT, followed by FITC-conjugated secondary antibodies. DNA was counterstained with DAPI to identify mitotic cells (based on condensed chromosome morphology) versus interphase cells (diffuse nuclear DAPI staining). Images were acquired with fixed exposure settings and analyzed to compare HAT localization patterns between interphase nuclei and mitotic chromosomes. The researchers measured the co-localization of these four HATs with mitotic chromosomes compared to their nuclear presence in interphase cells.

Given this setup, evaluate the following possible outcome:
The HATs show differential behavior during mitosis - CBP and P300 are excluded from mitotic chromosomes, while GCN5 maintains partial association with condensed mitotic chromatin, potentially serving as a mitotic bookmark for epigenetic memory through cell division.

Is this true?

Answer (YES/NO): NO